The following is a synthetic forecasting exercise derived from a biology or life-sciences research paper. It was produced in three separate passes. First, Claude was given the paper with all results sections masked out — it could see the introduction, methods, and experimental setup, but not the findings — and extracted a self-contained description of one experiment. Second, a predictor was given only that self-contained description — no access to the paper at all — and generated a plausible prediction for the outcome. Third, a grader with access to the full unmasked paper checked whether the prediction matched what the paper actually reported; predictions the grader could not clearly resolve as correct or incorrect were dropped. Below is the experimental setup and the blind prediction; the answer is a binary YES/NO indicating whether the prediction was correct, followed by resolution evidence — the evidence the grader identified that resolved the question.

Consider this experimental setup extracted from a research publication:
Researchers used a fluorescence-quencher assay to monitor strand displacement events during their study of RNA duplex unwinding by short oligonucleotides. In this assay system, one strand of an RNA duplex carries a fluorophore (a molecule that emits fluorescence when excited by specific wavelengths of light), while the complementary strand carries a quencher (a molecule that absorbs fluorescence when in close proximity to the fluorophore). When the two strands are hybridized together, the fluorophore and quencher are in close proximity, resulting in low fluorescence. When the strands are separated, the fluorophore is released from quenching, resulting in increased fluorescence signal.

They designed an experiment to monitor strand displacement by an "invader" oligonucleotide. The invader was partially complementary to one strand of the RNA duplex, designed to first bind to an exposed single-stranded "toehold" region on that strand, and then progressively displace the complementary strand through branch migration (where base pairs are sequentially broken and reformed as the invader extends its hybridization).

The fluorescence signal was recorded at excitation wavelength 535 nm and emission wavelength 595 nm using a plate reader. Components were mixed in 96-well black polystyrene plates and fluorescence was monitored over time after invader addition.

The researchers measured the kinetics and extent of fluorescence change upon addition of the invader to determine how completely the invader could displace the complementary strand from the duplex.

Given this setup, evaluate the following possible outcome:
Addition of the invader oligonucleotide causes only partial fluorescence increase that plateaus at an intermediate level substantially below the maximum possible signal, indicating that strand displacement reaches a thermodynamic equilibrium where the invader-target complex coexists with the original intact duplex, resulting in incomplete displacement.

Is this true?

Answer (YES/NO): NO